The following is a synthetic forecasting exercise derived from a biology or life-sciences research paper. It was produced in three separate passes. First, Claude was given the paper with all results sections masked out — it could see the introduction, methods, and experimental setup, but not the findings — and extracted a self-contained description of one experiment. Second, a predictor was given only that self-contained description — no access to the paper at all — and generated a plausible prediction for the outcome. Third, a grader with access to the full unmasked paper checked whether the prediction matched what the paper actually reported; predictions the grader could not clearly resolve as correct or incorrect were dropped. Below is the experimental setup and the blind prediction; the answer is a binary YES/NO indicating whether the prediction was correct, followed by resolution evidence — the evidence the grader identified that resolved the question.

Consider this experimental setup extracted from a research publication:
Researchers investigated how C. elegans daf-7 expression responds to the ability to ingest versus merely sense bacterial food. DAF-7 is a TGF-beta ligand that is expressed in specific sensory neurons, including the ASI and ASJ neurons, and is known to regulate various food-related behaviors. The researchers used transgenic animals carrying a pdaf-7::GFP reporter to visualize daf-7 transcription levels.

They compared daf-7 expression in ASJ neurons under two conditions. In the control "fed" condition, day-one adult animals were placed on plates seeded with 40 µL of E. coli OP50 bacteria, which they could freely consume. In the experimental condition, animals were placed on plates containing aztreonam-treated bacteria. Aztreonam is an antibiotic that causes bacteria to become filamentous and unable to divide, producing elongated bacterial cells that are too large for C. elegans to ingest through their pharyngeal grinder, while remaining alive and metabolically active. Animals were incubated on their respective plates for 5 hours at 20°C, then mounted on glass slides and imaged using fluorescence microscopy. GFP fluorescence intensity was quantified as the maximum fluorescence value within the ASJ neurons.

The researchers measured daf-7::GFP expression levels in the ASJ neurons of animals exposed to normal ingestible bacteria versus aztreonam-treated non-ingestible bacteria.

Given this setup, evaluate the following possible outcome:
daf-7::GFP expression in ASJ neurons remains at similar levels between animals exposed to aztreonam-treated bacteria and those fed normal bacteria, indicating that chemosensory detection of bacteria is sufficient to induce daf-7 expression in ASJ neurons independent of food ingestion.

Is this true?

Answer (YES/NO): NO